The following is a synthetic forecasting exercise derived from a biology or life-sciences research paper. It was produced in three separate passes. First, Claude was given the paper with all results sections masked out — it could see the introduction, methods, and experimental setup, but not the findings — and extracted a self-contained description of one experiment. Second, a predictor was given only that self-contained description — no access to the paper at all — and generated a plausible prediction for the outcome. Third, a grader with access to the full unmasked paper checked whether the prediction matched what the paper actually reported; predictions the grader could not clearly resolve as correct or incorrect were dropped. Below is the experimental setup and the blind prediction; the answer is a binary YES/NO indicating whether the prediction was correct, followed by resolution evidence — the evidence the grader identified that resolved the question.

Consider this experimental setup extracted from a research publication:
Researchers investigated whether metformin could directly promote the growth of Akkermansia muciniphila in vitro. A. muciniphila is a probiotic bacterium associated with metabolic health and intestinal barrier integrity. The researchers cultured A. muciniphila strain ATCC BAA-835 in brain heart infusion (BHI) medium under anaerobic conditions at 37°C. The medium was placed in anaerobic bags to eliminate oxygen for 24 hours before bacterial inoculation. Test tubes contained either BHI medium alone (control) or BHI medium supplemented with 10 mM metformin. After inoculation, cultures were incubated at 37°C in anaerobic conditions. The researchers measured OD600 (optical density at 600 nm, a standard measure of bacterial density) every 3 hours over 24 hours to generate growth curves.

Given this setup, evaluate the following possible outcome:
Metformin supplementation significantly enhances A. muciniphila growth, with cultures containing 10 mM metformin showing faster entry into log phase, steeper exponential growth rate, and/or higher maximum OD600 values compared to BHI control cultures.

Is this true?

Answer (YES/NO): NO